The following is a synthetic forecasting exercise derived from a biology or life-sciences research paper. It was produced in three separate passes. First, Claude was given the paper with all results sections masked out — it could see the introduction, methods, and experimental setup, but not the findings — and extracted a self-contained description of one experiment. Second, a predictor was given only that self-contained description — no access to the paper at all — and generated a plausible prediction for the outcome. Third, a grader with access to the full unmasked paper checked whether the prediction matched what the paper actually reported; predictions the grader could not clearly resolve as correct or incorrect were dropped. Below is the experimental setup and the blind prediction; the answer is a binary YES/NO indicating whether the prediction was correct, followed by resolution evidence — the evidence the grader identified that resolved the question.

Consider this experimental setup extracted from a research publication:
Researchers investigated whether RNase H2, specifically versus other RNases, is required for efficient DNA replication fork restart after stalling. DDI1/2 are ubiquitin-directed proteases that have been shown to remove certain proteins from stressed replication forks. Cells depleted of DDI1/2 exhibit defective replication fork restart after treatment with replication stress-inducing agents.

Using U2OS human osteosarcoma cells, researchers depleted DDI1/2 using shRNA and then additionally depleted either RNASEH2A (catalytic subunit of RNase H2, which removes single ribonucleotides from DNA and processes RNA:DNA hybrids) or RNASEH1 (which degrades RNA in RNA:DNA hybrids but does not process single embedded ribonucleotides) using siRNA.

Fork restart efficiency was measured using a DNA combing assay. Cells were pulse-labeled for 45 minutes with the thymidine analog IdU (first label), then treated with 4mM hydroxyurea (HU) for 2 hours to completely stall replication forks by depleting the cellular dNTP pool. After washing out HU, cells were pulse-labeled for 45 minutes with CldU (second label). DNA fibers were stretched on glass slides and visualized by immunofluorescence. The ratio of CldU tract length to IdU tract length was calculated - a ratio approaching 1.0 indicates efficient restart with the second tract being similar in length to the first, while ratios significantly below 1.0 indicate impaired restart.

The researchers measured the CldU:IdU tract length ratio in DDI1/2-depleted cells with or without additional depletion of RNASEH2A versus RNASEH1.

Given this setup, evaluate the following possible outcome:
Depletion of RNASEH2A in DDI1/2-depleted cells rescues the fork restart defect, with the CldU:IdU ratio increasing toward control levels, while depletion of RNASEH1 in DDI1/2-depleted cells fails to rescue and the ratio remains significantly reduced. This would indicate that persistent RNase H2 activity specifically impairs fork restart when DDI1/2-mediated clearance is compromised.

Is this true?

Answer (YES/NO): YES